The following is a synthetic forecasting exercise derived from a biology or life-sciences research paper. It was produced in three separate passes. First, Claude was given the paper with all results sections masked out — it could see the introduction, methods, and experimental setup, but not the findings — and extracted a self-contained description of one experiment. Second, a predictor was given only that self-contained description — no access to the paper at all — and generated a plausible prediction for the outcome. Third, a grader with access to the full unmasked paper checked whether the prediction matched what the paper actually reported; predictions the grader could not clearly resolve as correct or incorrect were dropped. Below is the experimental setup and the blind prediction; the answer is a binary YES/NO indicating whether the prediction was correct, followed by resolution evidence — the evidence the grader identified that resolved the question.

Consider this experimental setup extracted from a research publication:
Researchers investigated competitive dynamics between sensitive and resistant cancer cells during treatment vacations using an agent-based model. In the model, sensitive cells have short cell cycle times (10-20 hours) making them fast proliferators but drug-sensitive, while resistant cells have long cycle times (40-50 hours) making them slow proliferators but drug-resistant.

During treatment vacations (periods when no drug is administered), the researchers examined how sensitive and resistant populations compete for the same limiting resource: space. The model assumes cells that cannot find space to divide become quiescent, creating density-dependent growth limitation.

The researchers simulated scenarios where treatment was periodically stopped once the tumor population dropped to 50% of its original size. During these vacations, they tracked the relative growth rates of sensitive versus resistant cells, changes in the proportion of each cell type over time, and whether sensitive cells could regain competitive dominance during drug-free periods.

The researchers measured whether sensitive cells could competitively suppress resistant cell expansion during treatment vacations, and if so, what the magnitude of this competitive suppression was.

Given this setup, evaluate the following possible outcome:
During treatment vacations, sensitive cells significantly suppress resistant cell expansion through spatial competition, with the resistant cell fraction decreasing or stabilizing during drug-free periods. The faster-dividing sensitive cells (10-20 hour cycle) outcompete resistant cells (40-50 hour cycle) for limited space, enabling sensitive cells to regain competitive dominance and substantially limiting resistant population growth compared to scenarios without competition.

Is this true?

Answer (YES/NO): YES